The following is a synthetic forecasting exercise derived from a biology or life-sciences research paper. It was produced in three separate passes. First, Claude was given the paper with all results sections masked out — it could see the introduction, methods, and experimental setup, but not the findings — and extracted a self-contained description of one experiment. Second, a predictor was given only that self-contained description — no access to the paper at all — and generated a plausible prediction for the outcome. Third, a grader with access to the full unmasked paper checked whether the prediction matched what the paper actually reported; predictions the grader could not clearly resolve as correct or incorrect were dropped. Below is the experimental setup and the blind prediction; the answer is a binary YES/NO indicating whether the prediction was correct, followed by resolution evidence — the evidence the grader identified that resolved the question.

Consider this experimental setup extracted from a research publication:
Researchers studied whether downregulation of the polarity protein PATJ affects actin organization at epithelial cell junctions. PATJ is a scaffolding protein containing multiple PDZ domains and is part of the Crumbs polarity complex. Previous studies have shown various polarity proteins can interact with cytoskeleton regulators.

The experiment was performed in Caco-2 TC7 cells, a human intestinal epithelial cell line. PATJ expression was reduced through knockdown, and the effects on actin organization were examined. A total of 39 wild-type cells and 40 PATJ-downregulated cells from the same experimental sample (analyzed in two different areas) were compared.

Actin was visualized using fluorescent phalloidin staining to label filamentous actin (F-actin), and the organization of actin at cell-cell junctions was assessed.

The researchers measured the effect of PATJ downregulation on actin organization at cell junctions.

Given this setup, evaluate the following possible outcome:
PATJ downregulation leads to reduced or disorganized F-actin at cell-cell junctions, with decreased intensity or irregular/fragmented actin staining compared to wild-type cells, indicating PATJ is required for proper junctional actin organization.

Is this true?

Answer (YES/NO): NO